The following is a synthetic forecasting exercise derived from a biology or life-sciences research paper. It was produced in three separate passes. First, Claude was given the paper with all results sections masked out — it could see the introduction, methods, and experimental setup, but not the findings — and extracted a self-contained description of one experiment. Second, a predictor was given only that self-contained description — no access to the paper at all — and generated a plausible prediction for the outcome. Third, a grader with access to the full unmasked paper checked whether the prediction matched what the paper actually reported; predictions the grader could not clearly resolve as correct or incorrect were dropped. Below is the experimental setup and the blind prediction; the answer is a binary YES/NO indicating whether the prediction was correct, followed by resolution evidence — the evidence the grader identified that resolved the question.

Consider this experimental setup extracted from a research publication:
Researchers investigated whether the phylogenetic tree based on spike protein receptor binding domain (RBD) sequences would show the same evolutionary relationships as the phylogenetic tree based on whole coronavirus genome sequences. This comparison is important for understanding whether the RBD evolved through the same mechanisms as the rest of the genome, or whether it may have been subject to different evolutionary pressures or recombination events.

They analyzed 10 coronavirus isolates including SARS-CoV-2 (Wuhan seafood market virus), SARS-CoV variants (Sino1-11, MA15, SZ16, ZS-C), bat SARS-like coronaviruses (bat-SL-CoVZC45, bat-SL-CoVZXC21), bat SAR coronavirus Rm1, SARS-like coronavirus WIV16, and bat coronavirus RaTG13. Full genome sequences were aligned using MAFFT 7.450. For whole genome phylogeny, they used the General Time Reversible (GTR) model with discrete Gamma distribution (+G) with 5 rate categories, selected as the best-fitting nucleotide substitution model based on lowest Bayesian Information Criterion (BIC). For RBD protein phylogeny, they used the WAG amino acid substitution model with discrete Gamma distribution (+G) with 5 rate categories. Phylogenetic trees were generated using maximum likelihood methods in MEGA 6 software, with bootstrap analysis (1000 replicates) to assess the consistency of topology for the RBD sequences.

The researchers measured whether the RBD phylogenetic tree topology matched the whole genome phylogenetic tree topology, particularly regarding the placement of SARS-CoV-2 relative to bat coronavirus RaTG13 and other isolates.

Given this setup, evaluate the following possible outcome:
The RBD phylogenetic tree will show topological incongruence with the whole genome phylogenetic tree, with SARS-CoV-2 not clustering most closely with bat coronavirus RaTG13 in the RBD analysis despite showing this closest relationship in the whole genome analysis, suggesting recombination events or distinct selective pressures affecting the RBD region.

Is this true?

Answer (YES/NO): NO